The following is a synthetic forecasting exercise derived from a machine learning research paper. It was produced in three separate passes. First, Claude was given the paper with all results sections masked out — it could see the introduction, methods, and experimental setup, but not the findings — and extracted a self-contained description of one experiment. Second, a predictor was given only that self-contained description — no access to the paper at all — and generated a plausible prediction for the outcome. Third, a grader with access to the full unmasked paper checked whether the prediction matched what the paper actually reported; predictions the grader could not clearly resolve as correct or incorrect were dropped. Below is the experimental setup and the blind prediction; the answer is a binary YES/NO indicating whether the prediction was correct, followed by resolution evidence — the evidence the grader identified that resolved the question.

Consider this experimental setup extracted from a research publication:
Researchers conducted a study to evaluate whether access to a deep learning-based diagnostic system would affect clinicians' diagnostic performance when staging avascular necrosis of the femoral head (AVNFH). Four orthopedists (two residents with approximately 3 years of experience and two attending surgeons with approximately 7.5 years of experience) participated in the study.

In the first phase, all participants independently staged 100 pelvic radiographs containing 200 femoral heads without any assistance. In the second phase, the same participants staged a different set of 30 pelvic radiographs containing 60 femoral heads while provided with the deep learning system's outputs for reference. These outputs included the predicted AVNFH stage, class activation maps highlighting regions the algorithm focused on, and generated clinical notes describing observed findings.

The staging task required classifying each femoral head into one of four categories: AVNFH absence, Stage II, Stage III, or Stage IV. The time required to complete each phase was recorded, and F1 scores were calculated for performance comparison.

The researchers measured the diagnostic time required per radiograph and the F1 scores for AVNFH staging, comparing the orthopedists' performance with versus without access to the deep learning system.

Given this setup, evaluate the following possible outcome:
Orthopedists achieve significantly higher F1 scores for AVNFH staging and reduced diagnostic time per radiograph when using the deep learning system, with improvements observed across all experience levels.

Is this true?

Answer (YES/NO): NO